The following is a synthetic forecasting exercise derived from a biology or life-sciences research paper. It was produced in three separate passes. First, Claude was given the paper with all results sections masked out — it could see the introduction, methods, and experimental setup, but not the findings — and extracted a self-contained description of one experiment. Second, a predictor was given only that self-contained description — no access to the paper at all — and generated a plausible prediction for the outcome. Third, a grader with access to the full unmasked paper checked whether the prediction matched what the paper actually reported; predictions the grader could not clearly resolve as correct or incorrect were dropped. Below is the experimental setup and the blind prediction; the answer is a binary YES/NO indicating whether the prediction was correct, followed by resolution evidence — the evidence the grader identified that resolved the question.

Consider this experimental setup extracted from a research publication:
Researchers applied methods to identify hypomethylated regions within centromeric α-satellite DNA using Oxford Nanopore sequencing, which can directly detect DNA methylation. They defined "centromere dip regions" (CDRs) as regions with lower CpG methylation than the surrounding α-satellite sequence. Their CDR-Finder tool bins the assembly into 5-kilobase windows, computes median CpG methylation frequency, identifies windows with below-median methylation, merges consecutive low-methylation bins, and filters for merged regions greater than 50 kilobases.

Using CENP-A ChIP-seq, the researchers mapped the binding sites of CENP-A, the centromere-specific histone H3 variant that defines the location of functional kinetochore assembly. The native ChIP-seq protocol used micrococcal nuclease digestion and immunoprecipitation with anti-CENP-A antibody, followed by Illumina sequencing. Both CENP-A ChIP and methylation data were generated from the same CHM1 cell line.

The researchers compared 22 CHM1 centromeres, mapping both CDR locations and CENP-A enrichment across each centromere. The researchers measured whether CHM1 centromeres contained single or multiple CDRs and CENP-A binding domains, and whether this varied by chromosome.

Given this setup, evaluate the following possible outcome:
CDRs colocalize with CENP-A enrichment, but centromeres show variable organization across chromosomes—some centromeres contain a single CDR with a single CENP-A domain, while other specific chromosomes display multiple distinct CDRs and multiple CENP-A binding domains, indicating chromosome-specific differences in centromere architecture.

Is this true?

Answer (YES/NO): YES